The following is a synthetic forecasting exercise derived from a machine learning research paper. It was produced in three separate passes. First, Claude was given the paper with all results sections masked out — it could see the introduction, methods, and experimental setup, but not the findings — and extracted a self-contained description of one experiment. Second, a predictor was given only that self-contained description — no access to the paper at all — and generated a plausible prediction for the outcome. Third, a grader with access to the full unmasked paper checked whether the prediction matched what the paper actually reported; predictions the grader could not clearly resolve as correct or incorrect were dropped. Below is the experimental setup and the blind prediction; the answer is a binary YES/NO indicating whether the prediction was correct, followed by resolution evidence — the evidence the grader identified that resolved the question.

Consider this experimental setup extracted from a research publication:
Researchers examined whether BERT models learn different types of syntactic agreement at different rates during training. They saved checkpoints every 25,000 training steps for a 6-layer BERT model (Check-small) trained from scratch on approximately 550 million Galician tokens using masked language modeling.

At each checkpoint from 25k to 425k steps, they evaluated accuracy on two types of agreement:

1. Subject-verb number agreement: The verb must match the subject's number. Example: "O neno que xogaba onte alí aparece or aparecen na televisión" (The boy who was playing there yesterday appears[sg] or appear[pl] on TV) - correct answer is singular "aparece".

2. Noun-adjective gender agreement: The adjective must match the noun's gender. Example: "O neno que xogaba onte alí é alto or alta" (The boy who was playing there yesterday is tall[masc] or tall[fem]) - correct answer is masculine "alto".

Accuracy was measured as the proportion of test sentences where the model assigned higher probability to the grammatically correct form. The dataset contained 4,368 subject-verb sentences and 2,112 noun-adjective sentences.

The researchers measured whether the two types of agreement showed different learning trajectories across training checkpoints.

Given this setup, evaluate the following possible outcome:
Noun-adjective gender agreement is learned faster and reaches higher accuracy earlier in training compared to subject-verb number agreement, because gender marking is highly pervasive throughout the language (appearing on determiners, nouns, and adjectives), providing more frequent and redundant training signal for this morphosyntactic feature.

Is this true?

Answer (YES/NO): NO